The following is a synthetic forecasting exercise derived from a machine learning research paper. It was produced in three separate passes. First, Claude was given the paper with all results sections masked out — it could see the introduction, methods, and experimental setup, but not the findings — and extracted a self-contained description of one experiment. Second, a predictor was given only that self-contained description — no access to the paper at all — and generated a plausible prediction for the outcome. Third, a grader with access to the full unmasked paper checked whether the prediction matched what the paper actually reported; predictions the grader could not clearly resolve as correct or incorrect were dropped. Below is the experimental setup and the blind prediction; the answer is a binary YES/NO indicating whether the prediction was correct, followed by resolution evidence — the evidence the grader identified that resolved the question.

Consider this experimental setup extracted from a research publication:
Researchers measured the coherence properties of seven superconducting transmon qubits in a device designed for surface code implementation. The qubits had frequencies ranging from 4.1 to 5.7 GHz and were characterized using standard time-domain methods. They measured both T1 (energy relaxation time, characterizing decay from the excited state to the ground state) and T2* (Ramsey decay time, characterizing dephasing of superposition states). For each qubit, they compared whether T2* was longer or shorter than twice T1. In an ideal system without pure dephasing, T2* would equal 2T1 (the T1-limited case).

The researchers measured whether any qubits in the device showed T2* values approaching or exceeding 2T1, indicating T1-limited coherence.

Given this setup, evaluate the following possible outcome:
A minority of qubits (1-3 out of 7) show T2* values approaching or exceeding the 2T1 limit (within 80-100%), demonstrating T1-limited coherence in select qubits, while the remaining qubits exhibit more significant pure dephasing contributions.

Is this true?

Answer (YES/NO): YES